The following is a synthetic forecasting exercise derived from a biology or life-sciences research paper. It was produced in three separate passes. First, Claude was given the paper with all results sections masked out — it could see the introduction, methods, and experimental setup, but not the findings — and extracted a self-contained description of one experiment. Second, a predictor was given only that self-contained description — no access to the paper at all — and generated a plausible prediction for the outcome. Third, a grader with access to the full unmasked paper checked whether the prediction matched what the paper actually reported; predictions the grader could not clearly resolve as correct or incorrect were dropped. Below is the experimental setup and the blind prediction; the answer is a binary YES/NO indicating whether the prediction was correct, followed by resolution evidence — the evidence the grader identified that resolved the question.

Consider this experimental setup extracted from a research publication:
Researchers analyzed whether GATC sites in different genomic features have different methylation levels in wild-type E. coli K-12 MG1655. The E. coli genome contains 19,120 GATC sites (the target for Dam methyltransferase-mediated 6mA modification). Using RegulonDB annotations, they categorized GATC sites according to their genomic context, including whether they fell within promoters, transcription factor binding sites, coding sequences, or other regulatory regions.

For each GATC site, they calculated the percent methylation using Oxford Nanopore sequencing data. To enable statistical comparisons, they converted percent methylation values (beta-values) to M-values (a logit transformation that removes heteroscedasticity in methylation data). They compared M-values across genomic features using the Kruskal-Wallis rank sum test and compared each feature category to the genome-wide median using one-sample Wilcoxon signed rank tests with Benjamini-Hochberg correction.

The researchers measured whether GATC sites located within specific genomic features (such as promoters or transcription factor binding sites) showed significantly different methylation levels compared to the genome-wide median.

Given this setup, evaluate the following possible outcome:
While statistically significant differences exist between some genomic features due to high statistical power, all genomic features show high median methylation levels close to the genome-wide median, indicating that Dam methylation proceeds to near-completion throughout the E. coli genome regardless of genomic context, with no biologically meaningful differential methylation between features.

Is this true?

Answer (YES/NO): NO